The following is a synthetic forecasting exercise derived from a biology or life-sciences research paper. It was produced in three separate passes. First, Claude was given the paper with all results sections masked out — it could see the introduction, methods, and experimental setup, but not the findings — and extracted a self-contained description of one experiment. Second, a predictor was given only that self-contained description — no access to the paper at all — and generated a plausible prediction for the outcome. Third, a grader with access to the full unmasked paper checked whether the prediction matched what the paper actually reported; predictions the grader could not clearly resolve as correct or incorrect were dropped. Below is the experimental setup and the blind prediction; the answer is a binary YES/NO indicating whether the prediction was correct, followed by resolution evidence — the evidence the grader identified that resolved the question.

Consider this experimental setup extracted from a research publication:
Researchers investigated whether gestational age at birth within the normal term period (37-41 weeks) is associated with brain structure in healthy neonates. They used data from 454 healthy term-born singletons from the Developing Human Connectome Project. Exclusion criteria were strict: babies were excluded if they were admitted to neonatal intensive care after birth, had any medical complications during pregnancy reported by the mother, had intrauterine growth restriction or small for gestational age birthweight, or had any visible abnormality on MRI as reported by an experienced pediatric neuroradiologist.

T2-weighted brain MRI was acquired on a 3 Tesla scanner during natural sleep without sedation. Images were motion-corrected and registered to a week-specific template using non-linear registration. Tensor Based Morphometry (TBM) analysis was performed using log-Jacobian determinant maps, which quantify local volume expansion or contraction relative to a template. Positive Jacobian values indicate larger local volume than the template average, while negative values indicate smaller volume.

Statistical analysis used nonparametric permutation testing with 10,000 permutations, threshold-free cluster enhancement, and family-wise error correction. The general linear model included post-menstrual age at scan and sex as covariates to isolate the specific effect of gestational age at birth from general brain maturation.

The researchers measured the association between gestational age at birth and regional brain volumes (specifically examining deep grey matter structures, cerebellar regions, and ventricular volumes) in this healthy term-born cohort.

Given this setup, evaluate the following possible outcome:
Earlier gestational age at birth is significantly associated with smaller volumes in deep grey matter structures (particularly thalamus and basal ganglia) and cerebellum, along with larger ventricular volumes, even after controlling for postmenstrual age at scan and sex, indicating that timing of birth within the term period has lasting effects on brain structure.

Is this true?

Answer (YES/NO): YES